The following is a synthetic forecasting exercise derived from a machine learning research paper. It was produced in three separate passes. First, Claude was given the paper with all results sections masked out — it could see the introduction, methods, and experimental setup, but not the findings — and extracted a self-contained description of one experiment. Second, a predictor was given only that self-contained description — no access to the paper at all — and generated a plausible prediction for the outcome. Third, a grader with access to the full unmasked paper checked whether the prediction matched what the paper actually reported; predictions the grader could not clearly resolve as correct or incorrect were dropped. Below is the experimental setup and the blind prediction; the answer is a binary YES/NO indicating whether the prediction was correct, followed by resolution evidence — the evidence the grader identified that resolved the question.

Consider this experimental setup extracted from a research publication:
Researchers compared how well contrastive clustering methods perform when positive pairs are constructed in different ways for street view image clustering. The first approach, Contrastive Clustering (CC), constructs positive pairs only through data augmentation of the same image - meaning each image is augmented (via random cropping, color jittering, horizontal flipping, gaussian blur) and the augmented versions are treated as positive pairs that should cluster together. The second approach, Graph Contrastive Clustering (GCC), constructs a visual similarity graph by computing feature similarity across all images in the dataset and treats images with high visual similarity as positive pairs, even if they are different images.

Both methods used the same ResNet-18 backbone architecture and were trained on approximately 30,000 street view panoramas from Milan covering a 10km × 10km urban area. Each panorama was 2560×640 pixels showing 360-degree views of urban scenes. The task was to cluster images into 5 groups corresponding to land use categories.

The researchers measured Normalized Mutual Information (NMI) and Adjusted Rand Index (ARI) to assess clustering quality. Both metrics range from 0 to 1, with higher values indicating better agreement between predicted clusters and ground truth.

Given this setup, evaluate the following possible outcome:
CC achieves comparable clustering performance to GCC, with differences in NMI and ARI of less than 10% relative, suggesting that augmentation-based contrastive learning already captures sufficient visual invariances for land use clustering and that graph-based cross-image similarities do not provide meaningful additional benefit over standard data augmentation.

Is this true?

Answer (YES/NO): NO